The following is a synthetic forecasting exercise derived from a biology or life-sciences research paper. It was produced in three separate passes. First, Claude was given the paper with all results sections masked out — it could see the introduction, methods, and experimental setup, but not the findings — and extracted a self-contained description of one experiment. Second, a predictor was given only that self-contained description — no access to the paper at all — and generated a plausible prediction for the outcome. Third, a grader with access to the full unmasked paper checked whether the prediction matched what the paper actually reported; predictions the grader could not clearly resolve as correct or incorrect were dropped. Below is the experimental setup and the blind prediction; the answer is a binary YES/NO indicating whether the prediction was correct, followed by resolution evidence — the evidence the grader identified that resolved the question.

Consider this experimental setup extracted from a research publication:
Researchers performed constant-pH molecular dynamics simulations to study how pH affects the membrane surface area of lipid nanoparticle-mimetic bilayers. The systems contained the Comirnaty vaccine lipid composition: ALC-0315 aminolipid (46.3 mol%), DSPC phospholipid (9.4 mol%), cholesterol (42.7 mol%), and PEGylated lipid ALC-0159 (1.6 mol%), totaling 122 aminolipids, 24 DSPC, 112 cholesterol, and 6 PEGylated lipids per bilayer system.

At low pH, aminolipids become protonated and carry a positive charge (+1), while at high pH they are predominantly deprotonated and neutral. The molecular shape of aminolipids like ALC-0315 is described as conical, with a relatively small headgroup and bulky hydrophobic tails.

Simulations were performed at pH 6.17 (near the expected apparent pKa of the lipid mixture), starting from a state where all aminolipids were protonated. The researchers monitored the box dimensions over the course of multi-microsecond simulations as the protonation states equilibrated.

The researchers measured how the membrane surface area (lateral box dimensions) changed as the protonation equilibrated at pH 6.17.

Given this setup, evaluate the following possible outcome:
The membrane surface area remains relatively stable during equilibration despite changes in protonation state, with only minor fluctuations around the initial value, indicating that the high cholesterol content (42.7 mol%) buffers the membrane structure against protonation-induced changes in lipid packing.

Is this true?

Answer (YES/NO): NO